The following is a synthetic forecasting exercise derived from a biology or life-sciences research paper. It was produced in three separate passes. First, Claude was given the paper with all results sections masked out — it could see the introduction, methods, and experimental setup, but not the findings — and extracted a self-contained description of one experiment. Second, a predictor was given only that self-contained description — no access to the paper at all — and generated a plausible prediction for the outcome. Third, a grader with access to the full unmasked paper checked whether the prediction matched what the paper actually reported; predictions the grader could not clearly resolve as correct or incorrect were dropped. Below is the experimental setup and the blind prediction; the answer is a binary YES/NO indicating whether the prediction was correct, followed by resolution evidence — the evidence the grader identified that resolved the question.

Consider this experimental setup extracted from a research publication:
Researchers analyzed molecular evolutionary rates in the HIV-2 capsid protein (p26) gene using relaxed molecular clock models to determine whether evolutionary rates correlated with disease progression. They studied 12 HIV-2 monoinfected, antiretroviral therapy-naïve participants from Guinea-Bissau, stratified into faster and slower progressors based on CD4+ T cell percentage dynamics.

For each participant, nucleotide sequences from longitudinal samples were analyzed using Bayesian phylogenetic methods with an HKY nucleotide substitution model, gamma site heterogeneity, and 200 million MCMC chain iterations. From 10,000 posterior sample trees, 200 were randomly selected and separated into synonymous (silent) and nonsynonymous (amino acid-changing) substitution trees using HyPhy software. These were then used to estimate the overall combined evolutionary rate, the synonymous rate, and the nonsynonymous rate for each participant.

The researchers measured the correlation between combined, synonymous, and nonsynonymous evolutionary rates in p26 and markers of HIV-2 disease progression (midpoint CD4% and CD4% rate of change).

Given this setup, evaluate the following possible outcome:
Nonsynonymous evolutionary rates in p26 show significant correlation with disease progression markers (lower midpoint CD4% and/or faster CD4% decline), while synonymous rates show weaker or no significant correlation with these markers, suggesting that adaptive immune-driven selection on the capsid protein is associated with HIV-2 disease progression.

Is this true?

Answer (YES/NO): NO